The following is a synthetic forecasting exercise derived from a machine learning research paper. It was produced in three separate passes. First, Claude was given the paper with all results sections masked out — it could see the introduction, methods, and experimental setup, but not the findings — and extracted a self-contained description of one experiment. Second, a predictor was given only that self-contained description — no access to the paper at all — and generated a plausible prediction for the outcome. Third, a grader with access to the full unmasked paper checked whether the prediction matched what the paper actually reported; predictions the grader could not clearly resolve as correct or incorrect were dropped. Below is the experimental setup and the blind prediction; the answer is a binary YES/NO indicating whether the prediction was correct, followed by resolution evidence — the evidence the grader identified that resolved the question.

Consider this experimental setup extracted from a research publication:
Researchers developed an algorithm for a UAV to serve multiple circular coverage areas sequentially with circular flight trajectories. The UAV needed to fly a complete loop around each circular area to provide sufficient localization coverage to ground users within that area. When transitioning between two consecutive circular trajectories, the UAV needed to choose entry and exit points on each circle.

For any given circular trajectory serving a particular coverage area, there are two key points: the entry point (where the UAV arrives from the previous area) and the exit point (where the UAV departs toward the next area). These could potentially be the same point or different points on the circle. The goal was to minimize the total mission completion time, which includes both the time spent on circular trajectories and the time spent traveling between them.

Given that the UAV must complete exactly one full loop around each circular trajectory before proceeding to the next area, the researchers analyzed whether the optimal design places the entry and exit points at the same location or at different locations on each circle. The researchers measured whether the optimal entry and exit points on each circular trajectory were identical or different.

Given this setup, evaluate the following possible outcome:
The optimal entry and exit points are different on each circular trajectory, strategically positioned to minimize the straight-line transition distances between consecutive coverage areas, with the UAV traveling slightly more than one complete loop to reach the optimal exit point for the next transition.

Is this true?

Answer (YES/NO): NO